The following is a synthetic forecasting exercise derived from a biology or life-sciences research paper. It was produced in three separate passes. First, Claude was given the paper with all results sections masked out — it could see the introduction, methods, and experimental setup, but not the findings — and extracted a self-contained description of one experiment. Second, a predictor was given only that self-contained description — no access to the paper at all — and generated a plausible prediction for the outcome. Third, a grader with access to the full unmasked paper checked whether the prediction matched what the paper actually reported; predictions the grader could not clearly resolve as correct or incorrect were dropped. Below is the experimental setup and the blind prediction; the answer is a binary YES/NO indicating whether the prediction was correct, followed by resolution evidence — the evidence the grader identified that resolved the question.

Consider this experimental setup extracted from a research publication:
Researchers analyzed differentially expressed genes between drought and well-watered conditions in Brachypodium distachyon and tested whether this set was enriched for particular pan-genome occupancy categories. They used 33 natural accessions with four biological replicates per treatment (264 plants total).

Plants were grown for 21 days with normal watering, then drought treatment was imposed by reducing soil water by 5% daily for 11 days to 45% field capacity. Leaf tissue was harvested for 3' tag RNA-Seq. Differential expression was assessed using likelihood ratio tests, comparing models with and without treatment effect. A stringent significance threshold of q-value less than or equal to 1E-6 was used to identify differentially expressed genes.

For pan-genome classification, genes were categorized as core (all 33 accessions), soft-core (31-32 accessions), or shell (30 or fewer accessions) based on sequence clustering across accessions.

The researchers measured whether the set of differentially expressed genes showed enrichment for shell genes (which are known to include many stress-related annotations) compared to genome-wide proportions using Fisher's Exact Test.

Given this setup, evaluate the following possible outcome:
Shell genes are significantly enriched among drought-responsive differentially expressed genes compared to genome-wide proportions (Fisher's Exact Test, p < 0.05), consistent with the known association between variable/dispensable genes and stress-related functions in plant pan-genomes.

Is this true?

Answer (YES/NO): NO